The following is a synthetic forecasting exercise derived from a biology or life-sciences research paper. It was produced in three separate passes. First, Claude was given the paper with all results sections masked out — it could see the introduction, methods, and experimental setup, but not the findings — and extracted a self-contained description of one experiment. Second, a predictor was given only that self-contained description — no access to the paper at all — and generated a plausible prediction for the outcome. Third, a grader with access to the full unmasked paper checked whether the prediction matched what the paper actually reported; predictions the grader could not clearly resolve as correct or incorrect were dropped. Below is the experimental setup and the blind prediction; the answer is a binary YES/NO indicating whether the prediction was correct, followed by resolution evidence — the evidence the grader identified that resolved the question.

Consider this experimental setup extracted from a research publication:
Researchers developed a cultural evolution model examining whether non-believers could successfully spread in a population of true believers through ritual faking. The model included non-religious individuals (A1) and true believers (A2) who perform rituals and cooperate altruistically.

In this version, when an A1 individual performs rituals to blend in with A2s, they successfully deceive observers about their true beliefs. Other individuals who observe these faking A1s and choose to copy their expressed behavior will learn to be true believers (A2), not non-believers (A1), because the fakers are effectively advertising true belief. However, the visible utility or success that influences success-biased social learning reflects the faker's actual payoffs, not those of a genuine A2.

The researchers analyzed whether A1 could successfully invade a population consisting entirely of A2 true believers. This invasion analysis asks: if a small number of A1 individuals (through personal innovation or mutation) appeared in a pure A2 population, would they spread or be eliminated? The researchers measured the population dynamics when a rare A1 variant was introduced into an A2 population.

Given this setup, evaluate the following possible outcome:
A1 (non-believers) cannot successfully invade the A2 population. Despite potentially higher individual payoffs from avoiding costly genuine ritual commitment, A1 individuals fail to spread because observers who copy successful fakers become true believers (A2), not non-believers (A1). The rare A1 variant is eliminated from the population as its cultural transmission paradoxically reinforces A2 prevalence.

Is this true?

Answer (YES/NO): YES